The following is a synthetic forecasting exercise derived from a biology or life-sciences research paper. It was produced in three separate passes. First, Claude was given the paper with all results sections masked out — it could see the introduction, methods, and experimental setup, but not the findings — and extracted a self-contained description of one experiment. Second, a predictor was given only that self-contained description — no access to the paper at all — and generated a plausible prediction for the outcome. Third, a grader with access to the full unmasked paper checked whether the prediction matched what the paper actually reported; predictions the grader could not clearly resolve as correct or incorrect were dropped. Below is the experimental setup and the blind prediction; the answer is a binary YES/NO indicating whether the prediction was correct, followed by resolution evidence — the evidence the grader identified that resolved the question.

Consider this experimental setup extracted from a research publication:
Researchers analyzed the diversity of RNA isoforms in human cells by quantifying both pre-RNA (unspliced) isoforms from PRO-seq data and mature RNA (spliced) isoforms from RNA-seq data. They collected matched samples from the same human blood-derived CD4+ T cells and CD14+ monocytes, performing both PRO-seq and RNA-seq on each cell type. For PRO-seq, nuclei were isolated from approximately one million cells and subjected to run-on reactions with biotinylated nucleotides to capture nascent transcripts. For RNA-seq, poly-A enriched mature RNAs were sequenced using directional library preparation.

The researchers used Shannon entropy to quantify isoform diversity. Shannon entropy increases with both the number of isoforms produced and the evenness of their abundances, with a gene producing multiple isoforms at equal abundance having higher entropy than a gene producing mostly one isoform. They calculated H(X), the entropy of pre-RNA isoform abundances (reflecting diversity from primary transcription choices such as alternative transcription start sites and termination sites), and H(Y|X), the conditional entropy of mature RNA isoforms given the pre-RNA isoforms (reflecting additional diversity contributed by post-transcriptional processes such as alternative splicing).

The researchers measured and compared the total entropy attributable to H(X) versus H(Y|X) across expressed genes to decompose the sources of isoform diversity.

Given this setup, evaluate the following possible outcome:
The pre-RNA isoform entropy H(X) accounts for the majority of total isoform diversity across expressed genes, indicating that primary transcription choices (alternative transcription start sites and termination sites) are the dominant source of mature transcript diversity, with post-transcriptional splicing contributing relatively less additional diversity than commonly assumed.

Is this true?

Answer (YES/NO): YES